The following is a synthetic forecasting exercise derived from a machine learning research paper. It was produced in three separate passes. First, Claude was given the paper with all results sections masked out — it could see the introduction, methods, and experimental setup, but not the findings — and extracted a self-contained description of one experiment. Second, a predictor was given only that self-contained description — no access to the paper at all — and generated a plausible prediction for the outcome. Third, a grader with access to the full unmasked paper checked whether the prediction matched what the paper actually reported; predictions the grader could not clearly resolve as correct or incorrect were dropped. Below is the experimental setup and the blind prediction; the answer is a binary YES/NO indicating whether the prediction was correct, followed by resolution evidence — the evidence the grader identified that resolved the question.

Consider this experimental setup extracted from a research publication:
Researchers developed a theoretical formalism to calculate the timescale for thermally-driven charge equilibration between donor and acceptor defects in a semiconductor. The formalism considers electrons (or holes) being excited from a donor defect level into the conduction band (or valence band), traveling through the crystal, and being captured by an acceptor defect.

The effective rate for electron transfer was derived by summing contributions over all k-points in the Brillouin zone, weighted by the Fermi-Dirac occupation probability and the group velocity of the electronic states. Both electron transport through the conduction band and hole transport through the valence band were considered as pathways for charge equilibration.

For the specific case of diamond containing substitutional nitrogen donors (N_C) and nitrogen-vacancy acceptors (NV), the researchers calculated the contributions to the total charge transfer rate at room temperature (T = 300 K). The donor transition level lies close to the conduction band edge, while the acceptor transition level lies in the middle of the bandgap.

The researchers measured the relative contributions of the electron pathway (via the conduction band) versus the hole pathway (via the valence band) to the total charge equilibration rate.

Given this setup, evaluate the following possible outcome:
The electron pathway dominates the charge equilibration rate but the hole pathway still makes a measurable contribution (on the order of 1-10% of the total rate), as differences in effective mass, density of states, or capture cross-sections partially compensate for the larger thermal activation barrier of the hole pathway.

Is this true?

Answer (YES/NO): NO